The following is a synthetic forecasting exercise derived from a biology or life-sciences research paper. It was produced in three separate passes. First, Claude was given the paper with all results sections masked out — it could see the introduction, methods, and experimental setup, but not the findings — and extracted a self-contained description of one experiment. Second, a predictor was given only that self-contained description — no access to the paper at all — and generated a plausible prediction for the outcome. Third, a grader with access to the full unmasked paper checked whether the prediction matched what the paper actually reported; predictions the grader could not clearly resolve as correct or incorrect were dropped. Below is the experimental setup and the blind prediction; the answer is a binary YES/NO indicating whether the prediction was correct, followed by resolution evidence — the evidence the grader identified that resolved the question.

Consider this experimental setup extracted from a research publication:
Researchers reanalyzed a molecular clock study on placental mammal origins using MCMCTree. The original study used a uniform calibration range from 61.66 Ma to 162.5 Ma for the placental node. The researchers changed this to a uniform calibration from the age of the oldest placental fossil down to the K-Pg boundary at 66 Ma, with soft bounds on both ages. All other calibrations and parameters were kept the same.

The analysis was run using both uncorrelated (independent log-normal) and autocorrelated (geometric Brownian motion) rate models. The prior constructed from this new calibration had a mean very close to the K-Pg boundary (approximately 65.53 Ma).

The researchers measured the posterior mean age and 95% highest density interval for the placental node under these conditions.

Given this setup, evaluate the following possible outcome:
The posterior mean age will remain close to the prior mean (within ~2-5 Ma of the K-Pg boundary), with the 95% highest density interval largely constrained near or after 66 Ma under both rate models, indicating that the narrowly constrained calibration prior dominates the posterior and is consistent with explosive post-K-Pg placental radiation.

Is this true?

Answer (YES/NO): YES